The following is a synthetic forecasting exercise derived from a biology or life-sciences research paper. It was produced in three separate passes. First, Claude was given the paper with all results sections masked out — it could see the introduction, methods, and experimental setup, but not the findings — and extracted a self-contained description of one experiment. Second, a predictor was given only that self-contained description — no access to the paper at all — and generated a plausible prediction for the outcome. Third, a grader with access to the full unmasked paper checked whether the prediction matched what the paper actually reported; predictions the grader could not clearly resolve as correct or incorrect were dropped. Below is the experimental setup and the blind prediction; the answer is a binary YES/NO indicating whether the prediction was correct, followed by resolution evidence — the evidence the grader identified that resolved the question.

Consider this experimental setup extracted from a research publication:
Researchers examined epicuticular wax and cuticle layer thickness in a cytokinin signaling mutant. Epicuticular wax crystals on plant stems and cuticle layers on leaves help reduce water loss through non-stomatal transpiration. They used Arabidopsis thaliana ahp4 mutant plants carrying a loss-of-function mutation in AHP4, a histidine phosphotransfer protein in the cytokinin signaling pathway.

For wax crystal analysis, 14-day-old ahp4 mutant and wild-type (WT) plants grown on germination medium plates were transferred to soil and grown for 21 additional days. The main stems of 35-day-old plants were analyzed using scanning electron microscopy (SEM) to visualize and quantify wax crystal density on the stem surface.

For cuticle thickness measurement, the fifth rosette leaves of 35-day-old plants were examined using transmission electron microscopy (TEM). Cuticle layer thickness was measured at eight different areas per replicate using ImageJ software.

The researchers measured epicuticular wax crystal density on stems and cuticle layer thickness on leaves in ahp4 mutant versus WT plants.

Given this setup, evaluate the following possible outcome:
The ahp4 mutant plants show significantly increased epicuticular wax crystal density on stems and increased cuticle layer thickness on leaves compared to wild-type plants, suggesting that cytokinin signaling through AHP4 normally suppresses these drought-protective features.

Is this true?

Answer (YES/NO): YES